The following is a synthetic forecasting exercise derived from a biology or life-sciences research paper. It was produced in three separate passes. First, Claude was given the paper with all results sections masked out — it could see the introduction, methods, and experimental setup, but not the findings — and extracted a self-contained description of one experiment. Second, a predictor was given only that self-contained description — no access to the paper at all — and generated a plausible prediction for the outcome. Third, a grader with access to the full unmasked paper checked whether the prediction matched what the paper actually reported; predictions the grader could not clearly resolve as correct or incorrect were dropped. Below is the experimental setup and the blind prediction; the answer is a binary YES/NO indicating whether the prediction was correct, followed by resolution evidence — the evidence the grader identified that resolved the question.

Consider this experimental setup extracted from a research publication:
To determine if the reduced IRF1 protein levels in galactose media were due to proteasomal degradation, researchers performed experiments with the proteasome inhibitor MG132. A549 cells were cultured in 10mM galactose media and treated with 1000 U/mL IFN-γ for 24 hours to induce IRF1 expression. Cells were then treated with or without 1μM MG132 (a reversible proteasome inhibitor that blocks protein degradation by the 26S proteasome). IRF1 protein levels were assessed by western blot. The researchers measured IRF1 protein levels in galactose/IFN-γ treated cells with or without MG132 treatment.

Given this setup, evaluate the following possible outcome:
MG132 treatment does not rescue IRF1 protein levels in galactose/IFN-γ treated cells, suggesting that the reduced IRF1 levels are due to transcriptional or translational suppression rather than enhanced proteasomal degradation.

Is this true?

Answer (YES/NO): NO